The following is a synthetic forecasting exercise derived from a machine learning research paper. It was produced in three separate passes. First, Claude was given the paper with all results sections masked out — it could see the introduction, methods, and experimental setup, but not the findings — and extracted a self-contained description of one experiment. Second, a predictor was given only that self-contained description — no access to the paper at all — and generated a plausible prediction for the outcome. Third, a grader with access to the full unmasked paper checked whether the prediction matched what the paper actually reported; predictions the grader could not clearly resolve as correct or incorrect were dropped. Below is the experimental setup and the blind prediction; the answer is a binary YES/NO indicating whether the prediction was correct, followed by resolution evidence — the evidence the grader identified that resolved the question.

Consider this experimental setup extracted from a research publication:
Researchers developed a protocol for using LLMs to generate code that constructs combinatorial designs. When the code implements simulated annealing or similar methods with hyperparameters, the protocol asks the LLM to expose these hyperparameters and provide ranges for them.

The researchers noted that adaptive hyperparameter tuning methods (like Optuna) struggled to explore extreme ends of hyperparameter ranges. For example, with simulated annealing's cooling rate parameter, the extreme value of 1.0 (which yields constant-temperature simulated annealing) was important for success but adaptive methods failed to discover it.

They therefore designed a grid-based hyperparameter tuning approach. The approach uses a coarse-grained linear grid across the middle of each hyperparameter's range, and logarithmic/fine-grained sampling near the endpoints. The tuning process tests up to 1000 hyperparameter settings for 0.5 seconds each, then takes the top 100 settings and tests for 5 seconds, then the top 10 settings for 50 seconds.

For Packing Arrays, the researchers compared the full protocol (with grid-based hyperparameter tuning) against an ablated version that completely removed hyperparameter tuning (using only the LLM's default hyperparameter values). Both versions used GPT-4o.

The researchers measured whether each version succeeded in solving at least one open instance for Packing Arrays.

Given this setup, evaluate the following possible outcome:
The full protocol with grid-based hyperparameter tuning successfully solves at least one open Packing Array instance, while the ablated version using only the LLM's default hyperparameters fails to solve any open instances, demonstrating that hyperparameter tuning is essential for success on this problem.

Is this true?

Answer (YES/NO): NO